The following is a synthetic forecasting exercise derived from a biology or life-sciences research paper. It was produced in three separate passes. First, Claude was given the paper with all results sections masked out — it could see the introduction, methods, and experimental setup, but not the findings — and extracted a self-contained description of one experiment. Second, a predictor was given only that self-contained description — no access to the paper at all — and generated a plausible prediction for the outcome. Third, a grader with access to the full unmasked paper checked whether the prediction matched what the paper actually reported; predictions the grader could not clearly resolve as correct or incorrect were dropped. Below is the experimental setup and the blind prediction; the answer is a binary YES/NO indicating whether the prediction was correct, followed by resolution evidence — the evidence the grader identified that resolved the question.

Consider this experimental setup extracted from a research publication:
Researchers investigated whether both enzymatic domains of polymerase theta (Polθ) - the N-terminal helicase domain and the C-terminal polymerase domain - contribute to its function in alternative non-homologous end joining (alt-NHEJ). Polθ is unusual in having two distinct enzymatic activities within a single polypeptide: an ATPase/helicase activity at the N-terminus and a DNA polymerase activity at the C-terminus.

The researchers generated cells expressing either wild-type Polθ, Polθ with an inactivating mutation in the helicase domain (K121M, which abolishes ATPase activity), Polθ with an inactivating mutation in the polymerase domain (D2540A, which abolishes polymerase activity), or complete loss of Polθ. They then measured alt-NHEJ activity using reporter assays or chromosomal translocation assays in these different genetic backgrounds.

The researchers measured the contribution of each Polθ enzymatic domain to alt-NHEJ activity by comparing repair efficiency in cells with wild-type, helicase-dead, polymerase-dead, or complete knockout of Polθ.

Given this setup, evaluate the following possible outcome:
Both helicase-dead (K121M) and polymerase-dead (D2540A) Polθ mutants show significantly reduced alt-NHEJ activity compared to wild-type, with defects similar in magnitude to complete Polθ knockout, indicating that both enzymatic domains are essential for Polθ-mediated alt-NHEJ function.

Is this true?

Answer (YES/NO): YES